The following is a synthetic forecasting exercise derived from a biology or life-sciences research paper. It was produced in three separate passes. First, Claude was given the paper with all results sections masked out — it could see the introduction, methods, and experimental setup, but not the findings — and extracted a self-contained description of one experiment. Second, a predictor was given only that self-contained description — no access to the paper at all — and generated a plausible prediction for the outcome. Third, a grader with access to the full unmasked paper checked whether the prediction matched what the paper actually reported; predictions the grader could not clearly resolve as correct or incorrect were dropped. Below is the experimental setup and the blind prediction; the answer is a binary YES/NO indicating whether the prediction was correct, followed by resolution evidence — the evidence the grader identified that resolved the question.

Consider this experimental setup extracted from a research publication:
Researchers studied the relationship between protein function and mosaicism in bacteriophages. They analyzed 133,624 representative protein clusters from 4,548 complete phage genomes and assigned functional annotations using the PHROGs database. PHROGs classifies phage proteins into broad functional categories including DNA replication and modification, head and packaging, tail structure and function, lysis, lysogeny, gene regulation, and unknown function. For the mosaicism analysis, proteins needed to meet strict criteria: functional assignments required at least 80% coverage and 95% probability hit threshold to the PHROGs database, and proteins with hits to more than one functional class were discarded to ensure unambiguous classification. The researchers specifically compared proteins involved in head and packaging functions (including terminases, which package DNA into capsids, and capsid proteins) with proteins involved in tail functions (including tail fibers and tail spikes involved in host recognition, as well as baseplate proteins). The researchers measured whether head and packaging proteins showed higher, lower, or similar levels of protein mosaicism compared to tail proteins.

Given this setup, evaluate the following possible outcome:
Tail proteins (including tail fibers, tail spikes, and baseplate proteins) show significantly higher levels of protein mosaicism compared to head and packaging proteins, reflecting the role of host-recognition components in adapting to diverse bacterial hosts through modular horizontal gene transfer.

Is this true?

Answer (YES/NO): YES